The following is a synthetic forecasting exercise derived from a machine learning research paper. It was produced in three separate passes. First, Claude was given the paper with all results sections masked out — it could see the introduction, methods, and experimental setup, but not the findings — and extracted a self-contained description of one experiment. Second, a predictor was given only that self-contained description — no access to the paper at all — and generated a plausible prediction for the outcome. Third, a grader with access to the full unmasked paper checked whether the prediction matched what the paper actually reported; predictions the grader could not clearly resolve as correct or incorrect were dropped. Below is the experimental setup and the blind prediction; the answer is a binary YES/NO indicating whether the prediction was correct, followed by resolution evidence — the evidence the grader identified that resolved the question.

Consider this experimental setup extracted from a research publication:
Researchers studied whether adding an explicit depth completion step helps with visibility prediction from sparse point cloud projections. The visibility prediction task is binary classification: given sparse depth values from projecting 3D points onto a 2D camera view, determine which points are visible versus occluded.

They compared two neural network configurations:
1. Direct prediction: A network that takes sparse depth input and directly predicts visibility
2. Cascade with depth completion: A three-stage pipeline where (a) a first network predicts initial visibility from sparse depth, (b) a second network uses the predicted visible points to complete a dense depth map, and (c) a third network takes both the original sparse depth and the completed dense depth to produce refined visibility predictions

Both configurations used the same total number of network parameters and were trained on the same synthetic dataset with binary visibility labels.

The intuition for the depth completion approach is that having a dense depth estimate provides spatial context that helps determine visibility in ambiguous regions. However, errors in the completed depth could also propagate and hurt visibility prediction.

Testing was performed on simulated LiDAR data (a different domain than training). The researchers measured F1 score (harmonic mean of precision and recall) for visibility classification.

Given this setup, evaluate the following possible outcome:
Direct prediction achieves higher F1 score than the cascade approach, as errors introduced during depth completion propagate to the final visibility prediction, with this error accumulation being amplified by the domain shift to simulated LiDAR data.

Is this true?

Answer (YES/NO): NO